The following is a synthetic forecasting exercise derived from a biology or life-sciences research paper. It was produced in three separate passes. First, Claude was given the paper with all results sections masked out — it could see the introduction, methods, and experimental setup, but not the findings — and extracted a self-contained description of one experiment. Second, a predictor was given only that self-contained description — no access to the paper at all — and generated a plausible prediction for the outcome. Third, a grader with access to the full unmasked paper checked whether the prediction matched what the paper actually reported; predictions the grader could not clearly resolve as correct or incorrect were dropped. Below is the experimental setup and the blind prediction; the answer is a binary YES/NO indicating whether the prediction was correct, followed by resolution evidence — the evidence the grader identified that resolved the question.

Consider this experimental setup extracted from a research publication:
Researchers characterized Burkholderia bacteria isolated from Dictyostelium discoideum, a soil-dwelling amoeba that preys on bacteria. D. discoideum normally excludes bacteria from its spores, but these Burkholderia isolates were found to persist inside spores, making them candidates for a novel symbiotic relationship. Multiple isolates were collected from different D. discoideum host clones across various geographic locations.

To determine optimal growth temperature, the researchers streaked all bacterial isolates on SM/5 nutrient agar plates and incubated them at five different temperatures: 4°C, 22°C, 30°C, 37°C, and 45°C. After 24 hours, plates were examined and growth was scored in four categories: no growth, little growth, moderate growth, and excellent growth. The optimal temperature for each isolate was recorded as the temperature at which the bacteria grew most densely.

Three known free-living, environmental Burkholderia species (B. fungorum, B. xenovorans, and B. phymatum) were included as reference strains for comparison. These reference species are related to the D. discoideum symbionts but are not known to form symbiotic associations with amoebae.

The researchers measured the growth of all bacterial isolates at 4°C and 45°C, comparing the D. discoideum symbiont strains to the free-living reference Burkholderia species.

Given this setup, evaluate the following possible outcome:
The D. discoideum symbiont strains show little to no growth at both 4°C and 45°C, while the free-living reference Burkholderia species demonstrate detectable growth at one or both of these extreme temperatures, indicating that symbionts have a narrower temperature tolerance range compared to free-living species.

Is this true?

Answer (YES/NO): NO